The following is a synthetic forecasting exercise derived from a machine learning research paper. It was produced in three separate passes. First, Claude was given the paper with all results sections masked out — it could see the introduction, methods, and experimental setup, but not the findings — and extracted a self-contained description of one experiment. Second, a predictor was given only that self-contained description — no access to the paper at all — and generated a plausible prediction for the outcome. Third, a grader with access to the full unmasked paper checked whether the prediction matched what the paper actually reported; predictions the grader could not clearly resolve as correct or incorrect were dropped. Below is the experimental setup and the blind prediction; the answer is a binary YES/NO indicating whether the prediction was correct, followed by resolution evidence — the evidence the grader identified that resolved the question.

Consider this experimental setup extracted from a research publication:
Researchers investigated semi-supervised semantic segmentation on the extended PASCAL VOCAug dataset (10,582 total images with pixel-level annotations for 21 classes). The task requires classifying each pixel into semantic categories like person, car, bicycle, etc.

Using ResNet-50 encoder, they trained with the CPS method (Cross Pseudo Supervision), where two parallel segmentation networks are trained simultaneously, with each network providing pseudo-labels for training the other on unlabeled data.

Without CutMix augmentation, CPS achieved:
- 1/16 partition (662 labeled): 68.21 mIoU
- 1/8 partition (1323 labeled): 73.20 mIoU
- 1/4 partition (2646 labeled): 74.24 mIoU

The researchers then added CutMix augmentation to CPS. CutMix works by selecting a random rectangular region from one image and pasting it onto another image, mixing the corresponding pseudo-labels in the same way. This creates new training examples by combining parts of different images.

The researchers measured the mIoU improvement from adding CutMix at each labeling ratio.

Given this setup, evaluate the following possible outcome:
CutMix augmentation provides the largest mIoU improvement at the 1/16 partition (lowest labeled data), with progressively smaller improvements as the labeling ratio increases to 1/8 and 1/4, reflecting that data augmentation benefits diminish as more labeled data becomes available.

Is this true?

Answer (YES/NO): NO